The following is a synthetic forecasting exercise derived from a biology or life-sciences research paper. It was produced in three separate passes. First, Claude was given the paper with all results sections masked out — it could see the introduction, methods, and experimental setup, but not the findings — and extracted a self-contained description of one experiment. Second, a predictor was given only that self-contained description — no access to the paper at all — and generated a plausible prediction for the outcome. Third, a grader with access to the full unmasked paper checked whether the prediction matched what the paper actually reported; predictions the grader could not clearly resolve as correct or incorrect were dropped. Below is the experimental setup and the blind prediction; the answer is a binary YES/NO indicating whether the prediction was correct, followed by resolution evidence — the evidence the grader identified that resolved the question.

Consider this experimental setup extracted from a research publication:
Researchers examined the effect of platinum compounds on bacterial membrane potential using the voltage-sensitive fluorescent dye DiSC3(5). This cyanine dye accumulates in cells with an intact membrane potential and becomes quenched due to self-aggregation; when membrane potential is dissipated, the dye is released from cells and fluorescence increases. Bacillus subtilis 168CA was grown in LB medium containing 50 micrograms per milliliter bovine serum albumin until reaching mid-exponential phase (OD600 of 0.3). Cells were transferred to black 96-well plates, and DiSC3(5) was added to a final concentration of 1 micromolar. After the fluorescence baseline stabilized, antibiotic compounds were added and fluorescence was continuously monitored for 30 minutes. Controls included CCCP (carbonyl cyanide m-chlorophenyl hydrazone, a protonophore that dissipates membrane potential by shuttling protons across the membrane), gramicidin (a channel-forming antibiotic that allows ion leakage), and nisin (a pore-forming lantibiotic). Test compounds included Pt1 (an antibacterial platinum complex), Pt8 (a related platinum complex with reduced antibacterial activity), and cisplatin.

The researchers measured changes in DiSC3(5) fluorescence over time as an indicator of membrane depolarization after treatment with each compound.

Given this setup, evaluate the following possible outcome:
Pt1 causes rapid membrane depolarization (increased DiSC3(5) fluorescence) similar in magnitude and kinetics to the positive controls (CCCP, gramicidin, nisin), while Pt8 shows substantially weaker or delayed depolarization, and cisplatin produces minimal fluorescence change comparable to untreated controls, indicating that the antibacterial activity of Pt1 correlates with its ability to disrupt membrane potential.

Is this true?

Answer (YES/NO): NO